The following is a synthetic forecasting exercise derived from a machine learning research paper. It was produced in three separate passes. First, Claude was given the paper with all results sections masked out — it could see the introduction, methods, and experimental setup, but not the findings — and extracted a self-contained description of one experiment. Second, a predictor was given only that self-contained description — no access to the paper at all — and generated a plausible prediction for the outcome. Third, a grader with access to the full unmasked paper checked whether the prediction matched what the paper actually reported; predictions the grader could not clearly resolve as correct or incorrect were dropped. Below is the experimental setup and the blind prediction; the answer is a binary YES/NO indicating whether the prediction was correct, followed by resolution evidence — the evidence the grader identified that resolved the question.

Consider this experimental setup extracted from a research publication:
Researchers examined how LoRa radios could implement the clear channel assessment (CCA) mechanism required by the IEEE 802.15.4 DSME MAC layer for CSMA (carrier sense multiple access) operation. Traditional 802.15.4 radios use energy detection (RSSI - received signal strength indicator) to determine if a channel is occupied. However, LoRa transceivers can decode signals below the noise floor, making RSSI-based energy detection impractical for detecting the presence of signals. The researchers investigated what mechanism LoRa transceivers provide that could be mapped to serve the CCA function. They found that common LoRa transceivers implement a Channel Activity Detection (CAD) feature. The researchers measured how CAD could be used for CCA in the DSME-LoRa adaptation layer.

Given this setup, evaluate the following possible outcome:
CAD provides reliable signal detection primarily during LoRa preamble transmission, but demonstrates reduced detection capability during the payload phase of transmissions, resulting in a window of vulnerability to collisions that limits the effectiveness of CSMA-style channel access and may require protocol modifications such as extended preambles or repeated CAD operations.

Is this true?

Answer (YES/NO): NO